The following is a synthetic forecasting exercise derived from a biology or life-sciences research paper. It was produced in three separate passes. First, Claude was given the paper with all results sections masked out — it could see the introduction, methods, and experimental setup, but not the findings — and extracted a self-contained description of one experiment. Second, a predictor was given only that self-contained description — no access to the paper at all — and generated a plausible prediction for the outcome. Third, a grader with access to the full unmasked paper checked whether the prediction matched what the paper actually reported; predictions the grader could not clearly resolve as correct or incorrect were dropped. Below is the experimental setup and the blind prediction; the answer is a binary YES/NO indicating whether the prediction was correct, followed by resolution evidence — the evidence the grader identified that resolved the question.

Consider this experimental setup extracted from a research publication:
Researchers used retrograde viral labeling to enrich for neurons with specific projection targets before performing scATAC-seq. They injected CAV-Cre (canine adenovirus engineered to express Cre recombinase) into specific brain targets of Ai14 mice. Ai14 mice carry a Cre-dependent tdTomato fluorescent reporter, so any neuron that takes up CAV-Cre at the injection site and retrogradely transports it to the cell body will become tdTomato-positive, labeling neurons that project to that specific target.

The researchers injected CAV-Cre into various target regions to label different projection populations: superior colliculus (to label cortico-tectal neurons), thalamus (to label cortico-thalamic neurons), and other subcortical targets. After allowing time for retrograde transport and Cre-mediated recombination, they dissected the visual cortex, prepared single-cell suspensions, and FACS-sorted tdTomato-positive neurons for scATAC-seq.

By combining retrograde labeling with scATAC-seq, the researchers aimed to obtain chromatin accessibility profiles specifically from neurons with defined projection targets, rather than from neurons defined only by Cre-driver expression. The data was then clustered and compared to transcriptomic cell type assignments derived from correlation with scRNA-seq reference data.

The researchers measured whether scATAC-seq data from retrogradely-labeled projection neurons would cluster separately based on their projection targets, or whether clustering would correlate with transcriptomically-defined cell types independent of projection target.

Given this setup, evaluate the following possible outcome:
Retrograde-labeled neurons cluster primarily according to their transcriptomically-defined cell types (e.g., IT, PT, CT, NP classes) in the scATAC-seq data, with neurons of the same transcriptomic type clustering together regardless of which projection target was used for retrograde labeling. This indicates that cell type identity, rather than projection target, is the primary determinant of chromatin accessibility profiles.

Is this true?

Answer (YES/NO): YES